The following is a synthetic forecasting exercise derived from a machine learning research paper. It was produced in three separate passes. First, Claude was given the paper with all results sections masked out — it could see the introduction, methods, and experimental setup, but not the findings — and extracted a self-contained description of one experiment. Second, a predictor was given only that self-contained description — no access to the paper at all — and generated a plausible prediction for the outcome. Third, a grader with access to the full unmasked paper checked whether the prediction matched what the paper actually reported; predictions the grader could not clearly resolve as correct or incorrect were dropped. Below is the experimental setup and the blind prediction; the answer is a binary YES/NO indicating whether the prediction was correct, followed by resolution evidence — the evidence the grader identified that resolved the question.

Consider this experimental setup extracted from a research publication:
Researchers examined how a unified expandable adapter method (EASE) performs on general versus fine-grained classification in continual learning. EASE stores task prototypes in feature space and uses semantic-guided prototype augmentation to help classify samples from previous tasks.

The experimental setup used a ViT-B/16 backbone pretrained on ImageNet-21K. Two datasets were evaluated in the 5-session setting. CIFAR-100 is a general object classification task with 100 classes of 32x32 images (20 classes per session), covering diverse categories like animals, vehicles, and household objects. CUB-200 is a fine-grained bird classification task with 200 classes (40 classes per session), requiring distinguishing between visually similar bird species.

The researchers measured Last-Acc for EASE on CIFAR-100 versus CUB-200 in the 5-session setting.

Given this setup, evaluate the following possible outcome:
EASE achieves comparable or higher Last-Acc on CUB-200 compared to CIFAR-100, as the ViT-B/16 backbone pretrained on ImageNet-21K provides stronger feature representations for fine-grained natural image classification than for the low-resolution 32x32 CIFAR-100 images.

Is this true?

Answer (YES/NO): NO